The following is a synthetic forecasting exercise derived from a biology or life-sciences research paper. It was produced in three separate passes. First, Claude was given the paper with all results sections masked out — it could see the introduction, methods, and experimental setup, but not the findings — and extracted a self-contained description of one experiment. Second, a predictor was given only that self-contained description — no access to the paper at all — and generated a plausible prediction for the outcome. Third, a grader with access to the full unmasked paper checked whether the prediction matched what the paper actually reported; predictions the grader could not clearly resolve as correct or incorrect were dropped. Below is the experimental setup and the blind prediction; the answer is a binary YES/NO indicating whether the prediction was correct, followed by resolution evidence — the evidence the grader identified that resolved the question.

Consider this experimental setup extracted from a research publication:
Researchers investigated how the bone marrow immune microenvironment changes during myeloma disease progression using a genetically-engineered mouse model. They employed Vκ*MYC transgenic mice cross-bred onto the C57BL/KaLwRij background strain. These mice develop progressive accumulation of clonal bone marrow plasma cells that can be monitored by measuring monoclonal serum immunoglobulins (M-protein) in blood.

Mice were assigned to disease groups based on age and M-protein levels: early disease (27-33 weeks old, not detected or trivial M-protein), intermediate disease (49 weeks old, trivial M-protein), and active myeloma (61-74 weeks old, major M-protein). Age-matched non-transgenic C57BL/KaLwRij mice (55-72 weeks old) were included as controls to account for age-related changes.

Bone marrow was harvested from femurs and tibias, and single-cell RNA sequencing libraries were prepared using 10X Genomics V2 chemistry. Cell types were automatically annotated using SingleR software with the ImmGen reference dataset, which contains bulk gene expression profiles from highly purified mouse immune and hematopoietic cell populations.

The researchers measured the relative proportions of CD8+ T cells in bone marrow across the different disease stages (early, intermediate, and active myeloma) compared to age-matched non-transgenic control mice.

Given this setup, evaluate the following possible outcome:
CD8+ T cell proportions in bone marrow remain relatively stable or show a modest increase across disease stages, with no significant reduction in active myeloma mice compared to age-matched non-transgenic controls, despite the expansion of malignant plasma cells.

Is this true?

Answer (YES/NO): NO